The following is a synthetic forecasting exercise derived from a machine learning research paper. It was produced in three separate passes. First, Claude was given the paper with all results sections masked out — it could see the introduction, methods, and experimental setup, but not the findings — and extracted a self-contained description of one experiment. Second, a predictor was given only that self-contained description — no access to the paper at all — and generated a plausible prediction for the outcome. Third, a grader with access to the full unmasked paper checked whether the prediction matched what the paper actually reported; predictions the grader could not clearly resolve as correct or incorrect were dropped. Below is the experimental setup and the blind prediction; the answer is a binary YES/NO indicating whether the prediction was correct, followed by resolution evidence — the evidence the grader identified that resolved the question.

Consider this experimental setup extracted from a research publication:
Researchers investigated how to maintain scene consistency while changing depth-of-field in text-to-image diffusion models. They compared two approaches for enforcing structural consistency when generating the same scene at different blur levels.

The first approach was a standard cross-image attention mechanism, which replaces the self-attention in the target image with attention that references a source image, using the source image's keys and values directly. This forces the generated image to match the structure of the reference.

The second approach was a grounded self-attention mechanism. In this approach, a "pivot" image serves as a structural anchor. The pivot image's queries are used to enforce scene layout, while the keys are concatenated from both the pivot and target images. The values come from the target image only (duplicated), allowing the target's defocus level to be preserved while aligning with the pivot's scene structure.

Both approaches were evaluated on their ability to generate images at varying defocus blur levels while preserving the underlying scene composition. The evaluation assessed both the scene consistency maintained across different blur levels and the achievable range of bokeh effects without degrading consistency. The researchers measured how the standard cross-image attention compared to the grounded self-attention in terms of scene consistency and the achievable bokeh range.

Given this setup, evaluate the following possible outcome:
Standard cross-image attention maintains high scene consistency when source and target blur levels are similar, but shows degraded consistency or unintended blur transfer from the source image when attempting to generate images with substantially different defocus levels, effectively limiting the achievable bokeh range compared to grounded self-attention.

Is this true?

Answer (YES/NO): NO